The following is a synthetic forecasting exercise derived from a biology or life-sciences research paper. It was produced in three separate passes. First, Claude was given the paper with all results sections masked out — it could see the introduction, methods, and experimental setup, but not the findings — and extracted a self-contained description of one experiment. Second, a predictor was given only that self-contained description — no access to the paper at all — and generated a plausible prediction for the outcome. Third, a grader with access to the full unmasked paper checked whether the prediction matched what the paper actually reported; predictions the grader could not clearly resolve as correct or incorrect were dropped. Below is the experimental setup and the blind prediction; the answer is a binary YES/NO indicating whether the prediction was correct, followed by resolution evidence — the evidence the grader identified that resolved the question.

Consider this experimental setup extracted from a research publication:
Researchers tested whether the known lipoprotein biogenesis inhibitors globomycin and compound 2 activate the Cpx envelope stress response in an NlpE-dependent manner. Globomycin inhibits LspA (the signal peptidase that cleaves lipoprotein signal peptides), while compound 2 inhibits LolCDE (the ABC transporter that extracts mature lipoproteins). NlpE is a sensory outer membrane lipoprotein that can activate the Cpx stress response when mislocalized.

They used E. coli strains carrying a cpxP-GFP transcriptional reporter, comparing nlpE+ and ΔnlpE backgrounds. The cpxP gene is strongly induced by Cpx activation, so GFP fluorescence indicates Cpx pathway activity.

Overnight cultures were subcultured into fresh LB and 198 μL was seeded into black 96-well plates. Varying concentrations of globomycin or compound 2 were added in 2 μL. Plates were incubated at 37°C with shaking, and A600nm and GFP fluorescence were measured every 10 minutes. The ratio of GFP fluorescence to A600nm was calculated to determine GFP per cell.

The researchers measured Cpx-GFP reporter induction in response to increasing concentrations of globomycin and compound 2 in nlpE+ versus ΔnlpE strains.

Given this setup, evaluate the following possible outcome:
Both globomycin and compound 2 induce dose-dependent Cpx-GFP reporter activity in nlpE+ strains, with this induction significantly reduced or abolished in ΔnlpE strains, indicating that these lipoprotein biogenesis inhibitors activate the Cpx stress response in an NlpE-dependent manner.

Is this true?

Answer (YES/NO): YES